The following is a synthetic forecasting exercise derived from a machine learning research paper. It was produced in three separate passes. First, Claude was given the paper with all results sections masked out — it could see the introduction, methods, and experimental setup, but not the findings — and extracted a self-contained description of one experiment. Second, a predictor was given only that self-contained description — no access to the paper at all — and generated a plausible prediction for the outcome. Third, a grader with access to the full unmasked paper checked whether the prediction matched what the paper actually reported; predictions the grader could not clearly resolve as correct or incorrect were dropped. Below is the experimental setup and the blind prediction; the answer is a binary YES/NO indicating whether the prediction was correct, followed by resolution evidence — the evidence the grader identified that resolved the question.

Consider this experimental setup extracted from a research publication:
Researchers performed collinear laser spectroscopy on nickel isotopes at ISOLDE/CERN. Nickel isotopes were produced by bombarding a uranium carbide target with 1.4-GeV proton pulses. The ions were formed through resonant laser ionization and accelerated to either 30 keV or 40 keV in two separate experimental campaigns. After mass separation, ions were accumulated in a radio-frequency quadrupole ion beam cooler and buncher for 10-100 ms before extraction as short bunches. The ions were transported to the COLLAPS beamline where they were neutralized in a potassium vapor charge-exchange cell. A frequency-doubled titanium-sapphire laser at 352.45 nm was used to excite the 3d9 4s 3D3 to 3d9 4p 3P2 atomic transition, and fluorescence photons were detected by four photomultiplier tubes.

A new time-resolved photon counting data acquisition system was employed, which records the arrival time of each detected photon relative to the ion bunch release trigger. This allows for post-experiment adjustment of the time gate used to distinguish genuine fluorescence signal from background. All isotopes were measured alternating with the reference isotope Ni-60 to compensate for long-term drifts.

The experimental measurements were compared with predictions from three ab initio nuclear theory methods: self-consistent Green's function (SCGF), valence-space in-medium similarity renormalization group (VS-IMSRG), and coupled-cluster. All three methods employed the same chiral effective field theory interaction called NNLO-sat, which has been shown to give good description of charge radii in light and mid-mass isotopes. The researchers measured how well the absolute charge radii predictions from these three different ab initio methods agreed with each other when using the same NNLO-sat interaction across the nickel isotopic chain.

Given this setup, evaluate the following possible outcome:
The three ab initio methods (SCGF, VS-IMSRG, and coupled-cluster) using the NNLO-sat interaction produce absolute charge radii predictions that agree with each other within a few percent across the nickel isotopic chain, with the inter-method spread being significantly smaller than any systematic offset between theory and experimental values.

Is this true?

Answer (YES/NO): NO